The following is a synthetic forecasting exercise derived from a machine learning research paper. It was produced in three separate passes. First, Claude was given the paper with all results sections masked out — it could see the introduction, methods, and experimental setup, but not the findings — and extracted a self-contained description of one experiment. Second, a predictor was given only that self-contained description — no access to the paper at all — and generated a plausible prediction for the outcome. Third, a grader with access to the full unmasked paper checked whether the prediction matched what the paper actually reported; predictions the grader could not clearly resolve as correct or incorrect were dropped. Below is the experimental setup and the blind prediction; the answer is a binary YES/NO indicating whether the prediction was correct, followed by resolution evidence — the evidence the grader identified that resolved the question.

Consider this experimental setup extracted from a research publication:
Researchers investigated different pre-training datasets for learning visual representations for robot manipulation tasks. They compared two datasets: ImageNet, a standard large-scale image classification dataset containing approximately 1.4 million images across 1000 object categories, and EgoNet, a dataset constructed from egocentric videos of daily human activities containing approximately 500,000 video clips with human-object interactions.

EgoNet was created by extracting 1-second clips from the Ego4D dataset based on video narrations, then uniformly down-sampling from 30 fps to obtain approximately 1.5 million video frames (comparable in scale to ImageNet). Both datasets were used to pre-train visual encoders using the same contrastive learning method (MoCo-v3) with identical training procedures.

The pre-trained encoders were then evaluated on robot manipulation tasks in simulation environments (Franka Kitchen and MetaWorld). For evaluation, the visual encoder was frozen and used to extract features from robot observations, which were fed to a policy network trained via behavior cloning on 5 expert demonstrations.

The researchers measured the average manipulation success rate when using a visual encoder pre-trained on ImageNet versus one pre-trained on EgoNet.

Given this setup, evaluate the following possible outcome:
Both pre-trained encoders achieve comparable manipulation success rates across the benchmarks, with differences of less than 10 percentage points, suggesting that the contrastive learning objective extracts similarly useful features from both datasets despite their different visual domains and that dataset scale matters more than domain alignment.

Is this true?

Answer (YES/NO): NO